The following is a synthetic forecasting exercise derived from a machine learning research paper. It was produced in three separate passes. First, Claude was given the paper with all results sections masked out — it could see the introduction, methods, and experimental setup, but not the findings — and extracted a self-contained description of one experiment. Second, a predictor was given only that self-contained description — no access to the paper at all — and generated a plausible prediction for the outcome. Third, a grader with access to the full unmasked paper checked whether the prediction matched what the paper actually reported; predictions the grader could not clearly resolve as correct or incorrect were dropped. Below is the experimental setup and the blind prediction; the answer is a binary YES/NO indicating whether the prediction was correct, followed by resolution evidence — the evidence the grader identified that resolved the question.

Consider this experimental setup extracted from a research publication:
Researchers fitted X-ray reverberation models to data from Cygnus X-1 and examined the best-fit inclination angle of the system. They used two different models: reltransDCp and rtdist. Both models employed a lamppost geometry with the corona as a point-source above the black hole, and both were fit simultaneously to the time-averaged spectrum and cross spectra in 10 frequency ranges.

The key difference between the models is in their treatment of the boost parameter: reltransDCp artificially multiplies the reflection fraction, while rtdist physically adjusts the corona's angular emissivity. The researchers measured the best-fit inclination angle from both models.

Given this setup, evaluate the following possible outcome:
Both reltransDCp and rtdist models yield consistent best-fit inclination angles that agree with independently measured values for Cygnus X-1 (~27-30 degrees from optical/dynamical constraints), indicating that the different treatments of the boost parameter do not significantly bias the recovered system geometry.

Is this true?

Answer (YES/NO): NO